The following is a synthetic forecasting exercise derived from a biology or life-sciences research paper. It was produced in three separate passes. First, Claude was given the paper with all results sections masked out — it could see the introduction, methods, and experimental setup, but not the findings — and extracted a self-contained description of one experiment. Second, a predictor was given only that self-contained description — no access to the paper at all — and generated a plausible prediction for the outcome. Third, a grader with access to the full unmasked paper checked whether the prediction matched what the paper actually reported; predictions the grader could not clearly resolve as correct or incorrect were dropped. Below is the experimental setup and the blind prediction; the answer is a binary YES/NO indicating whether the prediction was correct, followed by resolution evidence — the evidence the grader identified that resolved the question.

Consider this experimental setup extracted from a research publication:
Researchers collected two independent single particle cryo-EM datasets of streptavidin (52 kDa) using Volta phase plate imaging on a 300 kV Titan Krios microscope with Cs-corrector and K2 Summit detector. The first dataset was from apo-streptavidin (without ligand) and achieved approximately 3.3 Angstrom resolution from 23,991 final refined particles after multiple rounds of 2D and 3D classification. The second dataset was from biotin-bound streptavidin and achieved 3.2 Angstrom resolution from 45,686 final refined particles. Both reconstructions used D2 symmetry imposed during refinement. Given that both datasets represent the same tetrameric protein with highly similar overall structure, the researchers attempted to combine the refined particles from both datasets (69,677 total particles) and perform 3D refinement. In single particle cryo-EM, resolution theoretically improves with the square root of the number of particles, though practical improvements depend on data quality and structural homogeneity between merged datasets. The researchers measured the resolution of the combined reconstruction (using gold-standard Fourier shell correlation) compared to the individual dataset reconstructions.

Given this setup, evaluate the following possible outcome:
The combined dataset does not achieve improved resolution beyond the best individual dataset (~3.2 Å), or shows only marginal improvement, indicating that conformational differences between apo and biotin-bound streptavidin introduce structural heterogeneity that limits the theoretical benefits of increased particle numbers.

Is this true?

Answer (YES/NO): YES